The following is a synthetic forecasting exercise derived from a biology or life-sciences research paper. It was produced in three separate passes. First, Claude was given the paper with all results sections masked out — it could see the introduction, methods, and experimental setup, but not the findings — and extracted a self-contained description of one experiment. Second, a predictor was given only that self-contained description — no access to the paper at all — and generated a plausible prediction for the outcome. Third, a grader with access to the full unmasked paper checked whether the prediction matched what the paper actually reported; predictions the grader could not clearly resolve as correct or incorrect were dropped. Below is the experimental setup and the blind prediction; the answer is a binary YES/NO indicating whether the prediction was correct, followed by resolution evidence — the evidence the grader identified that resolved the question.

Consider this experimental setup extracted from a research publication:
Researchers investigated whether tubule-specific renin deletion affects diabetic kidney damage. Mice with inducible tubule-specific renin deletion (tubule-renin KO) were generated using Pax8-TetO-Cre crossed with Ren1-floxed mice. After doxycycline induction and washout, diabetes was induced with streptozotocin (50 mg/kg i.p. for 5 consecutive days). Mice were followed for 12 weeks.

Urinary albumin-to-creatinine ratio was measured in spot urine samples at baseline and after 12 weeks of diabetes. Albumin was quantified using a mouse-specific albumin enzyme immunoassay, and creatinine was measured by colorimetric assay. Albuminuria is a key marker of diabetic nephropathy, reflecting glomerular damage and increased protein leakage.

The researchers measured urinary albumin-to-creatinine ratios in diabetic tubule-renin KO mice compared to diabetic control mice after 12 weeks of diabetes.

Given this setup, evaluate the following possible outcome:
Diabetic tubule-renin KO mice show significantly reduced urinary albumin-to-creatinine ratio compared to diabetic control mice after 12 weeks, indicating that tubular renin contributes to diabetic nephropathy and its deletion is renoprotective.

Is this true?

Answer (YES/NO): YES